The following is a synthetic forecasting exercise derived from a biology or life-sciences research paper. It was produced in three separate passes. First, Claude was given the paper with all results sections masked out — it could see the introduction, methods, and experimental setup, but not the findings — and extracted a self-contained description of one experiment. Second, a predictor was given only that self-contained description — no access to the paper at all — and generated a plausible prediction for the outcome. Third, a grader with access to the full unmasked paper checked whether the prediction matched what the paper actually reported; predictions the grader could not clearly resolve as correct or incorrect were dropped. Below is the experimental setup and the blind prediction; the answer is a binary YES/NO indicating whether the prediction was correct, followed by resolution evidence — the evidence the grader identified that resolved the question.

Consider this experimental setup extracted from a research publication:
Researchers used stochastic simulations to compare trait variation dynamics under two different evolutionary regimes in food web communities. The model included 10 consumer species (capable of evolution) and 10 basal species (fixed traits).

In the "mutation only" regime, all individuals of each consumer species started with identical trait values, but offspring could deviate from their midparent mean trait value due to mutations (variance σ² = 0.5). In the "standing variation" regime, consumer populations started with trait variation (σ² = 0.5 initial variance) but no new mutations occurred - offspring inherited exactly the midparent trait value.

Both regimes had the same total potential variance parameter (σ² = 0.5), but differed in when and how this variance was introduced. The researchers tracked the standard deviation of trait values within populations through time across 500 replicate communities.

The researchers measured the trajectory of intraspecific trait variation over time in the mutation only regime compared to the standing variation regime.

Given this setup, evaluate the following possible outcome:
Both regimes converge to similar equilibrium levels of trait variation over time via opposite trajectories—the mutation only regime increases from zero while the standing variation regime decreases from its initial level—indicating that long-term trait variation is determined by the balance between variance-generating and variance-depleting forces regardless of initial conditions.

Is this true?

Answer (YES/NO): NO